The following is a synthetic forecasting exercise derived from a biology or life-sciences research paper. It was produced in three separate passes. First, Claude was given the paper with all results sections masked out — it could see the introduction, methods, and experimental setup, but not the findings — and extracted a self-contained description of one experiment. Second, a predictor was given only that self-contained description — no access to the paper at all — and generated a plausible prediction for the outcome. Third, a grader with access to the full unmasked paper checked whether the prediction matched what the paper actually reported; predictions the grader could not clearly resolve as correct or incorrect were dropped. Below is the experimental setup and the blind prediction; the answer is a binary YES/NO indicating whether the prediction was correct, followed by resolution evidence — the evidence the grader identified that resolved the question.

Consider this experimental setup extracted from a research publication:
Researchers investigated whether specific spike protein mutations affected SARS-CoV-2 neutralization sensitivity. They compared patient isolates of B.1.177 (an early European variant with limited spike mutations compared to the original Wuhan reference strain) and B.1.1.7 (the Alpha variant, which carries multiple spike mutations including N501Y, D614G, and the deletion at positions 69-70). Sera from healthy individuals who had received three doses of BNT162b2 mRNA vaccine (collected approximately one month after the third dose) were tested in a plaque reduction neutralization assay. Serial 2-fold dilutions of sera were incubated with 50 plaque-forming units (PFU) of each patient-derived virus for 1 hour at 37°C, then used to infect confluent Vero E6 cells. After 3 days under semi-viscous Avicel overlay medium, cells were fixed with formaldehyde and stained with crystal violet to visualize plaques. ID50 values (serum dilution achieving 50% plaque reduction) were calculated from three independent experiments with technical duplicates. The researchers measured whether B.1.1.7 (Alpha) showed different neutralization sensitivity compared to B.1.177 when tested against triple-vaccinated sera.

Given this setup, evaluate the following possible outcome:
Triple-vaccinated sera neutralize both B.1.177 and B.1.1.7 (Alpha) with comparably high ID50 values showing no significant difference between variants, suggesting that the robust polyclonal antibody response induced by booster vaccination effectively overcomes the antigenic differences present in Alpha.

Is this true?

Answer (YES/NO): YES